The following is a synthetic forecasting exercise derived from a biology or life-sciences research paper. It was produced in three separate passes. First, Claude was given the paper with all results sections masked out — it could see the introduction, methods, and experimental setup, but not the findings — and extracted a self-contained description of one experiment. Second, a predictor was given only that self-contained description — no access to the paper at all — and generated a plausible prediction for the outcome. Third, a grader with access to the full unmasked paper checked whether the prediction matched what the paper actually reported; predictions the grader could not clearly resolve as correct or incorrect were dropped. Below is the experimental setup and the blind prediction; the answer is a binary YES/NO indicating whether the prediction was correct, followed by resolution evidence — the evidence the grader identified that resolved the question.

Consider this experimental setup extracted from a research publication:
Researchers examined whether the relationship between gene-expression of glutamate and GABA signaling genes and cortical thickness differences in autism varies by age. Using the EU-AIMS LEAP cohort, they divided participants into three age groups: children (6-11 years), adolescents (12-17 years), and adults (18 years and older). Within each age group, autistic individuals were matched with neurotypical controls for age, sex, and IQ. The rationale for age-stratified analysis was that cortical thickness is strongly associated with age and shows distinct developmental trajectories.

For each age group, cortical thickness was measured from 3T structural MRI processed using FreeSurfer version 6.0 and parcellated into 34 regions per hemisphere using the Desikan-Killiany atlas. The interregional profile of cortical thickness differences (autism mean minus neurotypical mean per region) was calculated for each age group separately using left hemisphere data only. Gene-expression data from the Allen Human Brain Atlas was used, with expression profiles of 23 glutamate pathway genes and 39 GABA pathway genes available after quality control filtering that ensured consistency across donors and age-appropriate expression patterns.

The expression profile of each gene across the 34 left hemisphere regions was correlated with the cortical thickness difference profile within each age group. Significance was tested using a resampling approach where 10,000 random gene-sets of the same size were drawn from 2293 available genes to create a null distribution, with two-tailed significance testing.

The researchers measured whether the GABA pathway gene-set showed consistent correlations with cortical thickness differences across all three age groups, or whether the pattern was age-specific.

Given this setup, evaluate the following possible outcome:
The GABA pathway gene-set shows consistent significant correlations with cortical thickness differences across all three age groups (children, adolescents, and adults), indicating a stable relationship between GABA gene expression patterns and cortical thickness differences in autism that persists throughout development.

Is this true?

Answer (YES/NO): NO